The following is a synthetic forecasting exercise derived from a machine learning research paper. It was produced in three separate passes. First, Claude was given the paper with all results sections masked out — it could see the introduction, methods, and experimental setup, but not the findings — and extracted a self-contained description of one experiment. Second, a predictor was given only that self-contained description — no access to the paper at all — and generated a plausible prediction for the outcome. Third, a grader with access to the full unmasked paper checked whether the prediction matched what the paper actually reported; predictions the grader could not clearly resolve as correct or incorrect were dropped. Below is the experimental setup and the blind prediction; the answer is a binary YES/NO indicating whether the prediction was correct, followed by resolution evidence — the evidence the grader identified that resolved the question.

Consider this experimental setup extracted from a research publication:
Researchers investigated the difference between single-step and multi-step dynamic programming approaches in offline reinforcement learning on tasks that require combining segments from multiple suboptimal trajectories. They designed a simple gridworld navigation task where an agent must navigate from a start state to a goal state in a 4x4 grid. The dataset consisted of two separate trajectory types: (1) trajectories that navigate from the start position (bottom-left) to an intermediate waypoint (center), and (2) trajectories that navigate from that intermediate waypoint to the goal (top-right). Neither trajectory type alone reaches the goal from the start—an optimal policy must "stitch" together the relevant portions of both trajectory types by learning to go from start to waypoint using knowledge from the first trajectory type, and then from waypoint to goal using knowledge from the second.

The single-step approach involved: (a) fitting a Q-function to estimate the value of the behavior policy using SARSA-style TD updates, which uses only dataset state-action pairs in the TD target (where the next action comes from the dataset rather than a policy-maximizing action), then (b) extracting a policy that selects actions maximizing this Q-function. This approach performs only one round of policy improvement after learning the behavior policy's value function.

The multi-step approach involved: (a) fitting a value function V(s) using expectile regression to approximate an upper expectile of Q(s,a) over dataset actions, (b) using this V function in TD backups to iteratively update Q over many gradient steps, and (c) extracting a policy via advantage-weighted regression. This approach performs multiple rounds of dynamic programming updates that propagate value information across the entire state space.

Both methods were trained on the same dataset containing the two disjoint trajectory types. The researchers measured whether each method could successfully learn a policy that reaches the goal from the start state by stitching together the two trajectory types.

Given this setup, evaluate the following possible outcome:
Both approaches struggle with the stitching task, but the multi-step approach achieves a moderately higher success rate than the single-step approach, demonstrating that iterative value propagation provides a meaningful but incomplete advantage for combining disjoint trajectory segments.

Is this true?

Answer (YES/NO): NO